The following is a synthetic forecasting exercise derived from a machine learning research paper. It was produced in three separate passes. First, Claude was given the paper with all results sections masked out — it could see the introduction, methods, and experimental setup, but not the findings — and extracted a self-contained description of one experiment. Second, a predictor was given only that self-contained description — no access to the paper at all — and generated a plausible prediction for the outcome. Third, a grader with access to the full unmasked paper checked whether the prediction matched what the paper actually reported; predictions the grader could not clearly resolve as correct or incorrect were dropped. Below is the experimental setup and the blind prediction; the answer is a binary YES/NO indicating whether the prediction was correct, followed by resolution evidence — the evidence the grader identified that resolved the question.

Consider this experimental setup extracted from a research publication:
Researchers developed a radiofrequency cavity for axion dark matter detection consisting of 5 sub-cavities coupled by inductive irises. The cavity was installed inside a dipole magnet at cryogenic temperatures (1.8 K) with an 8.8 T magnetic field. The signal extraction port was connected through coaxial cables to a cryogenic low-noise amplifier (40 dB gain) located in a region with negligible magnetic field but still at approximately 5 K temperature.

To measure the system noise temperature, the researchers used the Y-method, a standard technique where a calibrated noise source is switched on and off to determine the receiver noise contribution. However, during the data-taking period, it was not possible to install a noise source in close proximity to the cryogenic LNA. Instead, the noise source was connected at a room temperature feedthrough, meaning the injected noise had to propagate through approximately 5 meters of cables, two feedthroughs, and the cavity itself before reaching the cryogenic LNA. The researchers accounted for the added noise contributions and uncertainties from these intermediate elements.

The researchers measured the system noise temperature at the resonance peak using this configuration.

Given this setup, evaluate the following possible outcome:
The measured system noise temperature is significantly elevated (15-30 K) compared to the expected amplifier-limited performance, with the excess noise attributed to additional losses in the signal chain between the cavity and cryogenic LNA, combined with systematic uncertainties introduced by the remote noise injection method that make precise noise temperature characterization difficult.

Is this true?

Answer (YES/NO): NO